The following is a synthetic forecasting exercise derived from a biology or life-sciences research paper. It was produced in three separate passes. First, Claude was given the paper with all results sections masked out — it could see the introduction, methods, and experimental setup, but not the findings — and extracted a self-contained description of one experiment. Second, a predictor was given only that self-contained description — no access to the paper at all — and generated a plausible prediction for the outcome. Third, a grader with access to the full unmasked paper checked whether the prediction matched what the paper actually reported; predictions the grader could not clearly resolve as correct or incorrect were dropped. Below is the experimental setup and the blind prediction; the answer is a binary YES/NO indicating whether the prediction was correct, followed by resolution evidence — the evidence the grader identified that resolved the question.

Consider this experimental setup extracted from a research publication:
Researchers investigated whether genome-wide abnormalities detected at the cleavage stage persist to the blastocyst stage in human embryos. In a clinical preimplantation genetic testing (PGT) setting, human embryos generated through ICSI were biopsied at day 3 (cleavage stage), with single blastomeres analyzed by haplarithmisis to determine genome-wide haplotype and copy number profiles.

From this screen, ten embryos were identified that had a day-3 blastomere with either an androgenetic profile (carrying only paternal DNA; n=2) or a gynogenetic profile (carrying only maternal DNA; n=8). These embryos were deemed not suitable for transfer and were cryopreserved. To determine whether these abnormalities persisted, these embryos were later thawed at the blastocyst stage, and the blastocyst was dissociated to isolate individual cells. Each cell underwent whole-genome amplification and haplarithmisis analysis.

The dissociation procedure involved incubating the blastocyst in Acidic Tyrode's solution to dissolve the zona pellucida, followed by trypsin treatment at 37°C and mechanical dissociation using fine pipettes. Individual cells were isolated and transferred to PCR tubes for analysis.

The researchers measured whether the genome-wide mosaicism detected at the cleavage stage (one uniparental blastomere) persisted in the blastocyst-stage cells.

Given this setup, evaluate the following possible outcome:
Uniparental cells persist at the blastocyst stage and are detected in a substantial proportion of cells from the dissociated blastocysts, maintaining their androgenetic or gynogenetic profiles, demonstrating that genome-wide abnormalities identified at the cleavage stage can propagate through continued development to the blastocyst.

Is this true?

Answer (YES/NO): YES